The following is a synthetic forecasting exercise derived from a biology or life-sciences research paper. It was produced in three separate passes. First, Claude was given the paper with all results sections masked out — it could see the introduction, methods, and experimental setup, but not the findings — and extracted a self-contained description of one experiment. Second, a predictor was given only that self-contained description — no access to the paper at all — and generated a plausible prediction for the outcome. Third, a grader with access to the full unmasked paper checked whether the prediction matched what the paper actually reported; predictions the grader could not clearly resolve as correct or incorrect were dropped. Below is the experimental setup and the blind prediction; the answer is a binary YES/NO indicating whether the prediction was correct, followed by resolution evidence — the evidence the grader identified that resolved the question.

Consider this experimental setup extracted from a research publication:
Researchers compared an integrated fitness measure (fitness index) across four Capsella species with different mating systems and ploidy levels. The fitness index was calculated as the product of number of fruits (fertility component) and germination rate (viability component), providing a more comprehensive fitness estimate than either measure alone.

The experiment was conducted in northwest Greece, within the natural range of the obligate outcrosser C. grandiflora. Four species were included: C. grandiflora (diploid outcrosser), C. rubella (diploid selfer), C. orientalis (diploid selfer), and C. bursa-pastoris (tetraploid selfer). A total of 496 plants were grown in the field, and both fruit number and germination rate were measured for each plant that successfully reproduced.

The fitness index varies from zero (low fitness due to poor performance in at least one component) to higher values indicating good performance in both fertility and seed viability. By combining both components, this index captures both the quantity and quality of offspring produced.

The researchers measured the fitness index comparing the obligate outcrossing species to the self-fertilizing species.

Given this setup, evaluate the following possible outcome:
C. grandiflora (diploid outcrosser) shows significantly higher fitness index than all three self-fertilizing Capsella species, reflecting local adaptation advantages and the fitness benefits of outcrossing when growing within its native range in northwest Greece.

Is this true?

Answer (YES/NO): YES